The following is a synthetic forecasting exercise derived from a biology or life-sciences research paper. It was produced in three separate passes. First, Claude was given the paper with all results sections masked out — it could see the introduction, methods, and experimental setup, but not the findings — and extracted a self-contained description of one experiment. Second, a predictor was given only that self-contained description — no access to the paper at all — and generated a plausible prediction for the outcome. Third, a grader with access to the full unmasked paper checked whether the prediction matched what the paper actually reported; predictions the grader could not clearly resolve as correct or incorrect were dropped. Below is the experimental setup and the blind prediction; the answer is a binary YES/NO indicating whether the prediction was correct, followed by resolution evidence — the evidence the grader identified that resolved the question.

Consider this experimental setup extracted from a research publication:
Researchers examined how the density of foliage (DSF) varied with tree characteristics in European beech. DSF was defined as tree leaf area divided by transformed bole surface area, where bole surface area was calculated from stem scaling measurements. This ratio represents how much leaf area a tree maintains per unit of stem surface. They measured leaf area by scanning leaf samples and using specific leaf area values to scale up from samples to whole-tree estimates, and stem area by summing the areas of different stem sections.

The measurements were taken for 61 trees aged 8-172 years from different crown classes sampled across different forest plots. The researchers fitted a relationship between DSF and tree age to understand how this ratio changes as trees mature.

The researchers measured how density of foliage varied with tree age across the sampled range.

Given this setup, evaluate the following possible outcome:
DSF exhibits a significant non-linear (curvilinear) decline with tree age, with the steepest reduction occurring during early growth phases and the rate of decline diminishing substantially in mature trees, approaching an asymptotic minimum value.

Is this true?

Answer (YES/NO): NO